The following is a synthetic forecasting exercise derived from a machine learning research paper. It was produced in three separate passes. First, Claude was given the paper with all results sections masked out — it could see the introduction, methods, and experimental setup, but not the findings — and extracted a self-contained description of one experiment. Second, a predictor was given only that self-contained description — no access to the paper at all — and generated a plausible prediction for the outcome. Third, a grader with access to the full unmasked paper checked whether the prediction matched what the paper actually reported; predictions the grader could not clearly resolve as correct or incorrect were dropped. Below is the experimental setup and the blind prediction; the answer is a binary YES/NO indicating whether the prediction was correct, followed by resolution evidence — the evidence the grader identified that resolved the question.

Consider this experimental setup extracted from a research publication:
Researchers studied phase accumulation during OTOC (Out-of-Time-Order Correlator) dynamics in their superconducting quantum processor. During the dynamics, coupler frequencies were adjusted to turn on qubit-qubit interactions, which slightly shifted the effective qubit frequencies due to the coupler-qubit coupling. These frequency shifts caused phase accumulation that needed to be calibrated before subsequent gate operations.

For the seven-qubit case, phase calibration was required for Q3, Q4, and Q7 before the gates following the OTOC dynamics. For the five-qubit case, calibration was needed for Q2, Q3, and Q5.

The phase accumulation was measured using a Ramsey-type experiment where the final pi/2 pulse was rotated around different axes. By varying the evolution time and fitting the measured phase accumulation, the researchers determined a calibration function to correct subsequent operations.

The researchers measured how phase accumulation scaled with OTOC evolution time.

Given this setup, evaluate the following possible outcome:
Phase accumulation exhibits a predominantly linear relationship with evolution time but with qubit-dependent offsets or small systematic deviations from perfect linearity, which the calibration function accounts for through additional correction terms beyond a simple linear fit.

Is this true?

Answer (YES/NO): NO